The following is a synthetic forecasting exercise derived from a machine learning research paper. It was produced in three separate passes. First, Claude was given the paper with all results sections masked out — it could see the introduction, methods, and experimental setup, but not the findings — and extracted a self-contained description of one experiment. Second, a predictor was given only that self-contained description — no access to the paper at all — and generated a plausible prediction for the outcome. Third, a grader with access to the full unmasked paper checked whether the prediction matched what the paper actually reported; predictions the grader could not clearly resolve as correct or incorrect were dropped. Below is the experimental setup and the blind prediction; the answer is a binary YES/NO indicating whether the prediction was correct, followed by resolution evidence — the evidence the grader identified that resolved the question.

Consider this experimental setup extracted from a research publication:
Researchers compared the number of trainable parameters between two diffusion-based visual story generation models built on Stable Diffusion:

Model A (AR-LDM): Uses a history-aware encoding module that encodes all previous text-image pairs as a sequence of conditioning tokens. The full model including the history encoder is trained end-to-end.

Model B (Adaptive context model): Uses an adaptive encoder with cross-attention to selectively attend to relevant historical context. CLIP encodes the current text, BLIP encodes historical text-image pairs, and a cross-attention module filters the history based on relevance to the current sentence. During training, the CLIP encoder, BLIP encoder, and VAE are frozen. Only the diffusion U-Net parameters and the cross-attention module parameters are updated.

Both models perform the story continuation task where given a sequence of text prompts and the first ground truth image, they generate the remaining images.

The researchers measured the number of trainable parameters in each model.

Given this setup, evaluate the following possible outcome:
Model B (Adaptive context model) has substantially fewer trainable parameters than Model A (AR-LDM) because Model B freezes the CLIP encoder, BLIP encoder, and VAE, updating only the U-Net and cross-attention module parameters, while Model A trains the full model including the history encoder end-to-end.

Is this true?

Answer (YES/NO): YES